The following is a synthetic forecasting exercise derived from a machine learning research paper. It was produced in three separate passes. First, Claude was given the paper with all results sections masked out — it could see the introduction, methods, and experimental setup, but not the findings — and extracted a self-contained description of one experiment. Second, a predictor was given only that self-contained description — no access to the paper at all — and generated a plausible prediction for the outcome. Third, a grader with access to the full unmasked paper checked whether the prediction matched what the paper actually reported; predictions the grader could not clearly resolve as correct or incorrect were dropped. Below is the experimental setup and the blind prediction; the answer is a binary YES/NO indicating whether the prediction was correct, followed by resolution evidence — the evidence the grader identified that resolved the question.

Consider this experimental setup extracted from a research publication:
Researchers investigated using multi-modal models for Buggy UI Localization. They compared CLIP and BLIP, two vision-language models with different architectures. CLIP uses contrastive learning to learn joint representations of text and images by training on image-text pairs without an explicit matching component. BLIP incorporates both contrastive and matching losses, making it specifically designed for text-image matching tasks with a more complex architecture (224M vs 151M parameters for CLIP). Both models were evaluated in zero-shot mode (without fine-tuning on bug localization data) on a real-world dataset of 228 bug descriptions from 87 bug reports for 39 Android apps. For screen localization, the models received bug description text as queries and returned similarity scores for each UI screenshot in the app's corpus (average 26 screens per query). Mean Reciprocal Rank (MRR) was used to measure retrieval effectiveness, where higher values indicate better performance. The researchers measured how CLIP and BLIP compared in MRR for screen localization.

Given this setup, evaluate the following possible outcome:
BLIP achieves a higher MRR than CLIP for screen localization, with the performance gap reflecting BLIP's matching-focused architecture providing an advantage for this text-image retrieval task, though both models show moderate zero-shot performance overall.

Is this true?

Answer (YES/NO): YES